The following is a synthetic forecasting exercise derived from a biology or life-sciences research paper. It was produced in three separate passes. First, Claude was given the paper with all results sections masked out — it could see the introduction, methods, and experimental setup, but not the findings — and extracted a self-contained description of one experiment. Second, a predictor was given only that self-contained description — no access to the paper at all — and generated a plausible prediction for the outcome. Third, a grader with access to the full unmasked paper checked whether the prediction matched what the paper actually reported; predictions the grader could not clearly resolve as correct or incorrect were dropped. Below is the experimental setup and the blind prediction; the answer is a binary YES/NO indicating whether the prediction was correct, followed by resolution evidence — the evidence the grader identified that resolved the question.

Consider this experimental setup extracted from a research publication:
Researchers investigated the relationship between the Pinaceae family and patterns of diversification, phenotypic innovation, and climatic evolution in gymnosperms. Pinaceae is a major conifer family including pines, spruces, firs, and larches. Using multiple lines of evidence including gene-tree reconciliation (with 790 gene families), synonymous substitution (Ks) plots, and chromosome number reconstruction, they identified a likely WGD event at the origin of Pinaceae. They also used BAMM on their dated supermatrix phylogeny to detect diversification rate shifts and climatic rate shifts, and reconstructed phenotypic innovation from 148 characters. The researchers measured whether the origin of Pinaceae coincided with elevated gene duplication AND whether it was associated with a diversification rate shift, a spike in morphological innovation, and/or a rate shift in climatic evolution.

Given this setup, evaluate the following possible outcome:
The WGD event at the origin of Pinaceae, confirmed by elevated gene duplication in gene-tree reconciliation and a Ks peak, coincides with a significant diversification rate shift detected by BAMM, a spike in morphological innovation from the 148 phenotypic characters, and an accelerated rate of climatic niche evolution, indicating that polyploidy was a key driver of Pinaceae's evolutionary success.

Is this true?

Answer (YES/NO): YES